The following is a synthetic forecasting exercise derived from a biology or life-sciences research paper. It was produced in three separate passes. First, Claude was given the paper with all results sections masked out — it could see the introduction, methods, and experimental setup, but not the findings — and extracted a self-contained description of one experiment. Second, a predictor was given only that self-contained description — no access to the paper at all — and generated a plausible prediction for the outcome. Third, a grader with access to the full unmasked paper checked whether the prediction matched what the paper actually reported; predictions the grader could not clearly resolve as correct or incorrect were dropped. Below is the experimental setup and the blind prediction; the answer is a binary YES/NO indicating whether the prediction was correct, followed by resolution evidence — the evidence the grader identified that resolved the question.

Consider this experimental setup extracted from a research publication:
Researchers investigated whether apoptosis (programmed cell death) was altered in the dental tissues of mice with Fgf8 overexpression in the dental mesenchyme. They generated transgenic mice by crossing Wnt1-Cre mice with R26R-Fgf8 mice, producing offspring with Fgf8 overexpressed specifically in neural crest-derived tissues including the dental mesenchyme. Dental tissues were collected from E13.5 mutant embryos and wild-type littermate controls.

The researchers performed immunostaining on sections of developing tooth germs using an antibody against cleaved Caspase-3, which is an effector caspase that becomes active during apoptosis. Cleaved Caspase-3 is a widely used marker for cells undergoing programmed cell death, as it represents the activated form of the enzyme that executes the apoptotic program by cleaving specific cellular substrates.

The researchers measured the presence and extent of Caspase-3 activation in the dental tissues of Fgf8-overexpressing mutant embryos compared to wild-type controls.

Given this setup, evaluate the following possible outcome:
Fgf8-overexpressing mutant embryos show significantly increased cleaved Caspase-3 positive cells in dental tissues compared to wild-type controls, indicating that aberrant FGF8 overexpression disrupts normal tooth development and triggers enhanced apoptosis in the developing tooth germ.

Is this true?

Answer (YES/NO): NO